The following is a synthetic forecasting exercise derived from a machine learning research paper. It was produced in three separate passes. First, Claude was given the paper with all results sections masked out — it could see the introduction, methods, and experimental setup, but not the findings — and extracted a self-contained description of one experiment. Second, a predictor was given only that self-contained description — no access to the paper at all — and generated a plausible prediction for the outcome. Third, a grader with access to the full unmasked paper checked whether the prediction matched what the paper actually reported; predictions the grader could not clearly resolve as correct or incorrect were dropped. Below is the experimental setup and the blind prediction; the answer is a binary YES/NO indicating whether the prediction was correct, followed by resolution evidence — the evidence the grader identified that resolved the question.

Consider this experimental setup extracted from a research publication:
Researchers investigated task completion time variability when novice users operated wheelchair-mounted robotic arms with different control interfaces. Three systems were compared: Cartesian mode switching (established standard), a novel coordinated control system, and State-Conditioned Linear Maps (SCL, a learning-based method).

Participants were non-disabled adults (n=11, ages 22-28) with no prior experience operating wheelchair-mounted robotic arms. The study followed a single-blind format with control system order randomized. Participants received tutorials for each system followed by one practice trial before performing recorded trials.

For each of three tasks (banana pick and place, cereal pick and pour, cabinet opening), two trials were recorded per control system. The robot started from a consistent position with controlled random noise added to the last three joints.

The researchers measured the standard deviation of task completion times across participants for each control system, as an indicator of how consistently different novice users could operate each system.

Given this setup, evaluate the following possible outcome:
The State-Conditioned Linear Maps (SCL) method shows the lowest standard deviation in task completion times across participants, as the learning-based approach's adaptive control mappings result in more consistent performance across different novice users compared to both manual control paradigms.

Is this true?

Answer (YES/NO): NO